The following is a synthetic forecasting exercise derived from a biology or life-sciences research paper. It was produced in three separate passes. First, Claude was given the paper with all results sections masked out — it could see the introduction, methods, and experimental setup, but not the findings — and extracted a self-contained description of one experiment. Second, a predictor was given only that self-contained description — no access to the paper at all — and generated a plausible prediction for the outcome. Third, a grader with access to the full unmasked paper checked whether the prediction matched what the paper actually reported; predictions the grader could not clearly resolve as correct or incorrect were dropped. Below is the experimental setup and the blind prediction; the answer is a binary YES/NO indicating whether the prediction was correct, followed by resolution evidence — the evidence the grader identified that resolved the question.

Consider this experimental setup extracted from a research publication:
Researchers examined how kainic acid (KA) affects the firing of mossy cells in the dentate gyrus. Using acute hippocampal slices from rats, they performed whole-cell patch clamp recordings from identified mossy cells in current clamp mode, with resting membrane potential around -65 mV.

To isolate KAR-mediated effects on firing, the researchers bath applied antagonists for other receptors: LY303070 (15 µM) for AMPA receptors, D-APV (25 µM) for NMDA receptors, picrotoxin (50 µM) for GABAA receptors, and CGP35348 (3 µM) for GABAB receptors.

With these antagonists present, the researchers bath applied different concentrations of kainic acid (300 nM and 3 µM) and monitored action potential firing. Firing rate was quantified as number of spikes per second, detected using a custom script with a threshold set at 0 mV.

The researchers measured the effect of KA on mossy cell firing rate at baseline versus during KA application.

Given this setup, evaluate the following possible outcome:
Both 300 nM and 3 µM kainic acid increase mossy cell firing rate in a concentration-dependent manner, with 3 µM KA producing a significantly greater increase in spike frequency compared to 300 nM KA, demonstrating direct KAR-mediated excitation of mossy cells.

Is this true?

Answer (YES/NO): YES